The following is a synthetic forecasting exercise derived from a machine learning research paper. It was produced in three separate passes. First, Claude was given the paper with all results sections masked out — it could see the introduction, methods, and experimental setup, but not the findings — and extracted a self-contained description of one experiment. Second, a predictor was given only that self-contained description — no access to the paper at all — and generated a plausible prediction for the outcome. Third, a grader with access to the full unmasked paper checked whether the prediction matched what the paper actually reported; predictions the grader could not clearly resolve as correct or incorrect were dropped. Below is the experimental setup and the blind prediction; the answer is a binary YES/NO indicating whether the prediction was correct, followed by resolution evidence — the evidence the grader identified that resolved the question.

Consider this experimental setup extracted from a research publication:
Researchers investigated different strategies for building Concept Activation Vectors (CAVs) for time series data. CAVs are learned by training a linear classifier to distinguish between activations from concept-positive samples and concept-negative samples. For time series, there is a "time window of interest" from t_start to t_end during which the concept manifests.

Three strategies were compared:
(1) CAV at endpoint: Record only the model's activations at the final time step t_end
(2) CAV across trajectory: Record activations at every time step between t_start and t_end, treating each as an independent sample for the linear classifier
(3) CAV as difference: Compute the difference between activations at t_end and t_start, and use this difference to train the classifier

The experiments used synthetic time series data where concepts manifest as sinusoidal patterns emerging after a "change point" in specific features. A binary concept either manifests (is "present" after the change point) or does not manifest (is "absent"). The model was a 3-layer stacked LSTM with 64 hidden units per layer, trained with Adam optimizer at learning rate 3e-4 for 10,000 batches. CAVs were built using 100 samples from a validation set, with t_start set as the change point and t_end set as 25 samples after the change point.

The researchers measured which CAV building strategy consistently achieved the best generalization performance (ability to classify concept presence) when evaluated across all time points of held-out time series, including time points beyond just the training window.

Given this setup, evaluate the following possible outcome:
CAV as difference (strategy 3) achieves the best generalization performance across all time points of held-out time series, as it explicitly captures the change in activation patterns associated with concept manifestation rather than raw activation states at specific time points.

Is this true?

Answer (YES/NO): NO